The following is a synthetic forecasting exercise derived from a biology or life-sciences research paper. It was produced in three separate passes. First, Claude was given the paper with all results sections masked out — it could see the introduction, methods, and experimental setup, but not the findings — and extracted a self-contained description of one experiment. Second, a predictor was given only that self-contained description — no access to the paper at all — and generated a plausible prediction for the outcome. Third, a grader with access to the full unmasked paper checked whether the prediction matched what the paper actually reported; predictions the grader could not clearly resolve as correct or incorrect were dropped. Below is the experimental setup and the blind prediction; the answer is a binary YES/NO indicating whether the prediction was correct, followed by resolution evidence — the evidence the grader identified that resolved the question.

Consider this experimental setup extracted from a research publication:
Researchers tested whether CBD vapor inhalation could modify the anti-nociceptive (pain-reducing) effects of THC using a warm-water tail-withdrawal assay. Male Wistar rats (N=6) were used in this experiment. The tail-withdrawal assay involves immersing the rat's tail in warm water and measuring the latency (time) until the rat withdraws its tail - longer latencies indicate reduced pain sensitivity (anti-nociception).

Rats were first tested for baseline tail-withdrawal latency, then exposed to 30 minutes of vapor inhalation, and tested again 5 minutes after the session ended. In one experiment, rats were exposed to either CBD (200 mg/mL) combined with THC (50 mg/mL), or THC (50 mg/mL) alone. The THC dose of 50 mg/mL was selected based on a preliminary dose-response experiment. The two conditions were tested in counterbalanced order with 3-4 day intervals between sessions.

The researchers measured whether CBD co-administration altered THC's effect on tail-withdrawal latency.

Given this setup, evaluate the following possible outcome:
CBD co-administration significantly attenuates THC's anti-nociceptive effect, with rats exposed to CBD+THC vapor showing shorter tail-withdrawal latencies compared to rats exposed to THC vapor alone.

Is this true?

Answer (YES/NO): NO